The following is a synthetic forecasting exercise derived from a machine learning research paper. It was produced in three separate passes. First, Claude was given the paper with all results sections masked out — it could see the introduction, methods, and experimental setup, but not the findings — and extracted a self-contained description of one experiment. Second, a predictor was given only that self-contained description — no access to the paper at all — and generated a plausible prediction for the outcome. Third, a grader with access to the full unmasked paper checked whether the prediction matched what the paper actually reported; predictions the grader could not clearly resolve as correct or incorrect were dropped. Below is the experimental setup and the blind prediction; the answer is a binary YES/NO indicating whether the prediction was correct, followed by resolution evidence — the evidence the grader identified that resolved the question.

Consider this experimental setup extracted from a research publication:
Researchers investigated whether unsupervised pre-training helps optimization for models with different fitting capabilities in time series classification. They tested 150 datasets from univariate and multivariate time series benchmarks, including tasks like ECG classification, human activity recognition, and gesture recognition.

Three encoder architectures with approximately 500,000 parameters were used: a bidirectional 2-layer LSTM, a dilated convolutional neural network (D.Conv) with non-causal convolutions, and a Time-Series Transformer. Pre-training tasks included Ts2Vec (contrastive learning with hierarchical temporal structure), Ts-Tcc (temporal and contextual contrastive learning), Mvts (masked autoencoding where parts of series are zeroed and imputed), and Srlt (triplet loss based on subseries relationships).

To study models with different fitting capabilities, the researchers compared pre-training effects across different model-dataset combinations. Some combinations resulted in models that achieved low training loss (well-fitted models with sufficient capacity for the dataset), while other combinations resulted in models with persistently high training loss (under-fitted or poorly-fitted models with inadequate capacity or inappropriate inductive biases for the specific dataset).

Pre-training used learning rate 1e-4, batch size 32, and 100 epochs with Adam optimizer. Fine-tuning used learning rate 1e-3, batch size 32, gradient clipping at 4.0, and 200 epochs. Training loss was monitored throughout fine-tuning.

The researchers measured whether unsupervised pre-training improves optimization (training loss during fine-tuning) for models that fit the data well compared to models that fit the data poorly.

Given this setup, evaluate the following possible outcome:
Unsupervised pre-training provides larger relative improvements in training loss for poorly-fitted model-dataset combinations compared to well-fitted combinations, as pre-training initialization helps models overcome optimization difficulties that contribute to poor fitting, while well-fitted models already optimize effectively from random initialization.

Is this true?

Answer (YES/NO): NO